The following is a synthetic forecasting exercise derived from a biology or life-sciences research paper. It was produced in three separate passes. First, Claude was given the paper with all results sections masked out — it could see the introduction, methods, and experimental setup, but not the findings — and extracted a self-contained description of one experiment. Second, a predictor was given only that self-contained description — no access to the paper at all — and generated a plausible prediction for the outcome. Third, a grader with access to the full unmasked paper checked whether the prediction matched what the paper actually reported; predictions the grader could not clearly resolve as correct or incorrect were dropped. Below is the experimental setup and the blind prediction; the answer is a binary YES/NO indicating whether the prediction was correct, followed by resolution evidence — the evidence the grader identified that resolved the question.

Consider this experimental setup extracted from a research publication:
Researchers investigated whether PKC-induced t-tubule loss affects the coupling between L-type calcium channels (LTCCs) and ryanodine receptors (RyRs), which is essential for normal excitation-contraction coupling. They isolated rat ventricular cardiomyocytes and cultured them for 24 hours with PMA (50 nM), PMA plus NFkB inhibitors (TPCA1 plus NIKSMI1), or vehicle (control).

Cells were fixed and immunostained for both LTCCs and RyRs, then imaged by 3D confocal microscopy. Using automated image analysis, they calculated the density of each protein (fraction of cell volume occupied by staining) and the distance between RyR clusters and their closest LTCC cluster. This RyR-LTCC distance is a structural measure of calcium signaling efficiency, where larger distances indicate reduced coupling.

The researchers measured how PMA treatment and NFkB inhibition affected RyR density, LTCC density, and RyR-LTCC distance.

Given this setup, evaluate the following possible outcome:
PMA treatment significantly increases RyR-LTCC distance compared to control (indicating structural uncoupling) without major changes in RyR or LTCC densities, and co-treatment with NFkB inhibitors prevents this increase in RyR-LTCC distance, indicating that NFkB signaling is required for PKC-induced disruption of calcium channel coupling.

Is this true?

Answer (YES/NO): NO